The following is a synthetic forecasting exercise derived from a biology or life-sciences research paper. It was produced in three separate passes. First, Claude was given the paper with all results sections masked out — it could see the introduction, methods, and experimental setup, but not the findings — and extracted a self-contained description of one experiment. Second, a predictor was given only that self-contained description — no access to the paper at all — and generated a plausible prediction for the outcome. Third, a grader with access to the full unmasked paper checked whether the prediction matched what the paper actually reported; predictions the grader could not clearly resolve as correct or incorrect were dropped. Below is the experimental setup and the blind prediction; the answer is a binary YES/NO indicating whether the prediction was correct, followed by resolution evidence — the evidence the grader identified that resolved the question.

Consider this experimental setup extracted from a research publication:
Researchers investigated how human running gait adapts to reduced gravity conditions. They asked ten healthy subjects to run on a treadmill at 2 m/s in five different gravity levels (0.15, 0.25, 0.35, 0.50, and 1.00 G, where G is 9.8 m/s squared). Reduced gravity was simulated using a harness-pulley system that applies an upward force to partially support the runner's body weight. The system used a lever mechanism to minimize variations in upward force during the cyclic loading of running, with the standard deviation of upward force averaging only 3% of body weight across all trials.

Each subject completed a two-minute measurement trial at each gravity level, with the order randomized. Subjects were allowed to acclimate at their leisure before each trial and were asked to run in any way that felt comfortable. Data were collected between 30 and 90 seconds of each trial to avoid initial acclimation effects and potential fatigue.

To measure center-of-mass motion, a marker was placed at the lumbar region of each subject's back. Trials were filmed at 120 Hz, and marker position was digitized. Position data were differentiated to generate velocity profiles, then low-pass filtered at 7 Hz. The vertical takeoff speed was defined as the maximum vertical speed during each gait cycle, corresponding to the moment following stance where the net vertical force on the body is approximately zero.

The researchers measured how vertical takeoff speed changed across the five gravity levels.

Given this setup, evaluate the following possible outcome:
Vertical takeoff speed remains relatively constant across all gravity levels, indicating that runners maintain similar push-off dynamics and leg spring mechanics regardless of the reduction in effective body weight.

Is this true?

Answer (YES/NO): NO